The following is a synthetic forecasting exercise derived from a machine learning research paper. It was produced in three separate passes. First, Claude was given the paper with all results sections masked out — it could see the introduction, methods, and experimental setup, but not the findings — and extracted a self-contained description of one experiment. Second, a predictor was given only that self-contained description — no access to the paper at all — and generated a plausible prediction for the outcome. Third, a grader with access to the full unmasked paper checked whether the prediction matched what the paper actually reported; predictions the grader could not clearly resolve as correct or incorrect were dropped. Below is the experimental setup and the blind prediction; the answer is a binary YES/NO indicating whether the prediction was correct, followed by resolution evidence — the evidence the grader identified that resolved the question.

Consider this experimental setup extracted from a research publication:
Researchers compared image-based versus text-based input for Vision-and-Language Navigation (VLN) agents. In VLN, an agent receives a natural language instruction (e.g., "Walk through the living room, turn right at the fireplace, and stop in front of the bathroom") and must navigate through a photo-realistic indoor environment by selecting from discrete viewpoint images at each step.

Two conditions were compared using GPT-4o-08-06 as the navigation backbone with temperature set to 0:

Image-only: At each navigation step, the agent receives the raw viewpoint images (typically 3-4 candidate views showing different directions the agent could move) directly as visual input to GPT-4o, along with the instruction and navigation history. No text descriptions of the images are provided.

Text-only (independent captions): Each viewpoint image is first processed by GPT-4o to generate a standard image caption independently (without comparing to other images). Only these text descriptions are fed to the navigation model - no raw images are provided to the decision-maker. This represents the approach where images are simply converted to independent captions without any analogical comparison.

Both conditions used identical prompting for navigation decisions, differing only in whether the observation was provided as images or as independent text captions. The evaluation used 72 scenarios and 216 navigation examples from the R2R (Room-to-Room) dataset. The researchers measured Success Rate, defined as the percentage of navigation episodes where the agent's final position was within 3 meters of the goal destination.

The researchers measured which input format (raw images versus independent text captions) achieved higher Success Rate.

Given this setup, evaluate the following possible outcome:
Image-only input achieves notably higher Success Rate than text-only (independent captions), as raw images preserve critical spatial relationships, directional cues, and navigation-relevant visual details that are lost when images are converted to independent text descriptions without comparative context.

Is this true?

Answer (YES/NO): NO